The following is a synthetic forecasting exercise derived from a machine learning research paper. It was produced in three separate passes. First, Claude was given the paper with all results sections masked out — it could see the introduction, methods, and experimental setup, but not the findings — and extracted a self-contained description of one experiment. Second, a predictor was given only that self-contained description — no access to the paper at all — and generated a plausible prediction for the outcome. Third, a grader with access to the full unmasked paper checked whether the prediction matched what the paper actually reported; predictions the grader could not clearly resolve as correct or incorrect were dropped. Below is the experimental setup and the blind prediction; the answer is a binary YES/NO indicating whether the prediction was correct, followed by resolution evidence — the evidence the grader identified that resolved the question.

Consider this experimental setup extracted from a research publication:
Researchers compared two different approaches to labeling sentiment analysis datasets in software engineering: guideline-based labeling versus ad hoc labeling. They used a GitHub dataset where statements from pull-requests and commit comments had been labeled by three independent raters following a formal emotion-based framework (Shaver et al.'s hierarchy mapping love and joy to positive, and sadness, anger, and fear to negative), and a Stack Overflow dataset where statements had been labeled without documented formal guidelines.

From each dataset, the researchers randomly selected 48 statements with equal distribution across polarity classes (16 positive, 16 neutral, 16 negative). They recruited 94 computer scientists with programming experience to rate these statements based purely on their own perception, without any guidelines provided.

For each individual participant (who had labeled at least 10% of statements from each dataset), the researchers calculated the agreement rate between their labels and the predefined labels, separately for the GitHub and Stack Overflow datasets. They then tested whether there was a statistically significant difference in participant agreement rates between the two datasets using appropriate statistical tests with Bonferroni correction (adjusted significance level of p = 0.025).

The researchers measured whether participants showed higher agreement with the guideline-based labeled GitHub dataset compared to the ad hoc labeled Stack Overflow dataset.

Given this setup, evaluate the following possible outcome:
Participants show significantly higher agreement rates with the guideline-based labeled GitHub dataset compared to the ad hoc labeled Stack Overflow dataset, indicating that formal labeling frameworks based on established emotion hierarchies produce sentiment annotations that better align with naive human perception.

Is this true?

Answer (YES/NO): YES